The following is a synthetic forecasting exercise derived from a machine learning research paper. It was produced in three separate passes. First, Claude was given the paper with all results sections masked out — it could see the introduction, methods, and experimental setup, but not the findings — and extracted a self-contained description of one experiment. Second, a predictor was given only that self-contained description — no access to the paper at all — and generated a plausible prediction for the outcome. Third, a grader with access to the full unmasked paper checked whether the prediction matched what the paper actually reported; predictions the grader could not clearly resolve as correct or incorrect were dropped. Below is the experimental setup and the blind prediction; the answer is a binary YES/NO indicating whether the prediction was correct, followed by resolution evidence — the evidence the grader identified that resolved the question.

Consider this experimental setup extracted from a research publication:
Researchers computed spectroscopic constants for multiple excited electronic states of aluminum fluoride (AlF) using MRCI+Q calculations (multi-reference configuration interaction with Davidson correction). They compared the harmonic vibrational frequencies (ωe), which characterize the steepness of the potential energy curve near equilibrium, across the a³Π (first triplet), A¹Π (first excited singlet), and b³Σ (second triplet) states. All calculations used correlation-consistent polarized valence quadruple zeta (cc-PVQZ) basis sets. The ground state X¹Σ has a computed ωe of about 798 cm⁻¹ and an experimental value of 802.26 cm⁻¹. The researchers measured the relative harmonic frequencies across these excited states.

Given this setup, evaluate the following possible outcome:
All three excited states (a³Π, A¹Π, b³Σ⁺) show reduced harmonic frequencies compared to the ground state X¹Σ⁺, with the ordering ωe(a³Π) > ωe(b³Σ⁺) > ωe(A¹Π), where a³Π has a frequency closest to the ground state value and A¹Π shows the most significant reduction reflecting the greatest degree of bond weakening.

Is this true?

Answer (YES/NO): NO